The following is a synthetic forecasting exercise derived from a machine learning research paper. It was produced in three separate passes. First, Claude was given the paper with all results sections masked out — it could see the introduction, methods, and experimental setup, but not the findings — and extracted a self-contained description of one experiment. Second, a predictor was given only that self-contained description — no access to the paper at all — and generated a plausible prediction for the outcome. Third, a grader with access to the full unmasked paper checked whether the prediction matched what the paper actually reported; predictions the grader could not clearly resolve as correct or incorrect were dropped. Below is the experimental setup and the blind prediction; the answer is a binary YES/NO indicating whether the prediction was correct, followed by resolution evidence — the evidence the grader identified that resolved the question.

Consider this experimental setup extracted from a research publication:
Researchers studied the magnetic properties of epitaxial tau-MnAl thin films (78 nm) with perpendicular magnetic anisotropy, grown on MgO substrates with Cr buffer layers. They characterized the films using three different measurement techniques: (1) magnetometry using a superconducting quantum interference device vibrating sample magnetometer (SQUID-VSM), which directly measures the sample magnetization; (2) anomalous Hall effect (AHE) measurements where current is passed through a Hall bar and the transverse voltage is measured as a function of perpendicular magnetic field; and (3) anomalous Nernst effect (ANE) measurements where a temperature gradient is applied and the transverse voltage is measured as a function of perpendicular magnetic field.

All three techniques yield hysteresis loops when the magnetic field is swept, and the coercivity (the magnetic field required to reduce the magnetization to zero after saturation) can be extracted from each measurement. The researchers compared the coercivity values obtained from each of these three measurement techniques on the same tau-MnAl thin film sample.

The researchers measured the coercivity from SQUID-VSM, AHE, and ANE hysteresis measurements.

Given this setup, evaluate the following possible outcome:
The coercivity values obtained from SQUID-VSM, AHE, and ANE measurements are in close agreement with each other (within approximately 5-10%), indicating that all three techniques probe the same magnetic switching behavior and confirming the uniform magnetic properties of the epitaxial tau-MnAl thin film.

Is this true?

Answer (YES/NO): YES